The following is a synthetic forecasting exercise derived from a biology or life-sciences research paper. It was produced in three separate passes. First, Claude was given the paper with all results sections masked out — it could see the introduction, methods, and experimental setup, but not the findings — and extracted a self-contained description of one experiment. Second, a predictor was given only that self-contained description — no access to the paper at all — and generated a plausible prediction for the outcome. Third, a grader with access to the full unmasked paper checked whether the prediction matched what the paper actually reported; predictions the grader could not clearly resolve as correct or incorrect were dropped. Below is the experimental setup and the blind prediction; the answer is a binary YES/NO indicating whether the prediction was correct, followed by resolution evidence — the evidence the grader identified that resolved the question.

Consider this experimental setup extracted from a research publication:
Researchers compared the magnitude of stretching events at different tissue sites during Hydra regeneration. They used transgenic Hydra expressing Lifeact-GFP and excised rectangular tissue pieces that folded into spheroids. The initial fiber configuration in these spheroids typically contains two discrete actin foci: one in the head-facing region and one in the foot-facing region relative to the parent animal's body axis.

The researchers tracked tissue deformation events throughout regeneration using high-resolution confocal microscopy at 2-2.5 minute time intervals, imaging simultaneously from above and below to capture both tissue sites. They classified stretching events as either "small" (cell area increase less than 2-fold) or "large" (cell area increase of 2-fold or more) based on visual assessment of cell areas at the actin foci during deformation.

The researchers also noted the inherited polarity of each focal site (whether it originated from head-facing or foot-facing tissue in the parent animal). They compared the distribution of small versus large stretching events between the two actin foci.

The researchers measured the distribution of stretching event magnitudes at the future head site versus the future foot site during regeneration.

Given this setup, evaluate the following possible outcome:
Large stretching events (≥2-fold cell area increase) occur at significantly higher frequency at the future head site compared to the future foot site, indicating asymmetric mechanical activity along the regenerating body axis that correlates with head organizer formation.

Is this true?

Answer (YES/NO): YES